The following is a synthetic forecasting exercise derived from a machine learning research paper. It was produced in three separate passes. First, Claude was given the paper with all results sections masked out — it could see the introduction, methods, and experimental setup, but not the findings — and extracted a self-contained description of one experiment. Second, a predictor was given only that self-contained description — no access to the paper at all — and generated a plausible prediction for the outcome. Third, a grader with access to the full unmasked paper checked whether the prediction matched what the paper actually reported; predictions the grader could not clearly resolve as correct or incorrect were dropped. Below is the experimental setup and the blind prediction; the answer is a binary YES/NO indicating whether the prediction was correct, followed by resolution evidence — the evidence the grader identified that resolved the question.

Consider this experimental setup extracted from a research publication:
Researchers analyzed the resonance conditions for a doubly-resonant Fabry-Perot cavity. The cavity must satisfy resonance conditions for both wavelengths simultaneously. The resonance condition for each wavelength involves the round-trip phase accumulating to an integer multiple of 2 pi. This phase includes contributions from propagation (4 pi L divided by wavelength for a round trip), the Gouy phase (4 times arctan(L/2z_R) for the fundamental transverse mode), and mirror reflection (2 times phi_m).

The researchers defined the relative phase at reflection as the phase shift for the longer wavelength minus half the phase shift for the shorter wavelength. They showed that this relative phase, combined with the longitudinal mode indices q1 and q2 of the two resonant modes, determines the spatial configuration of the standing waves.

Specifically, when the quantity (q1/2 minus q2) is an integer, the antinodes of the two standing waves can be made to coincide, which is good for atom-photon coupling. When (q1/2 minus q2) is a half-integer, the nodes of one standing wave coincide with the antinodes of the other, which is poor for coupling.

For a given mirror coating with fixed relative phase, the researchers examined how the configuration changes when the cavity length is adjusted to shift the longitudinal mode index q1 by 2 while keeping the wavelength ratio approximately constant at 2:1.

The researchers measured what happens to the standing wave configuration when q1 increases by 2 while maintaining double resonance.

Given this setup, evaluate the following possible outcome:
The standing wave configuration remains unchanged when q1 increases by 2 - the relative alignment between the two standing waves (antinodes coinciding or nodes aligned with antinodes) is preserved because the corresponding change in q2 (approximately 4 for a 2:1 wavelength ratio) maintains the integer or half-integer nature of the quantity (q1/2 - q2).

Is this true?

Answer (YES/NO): NO